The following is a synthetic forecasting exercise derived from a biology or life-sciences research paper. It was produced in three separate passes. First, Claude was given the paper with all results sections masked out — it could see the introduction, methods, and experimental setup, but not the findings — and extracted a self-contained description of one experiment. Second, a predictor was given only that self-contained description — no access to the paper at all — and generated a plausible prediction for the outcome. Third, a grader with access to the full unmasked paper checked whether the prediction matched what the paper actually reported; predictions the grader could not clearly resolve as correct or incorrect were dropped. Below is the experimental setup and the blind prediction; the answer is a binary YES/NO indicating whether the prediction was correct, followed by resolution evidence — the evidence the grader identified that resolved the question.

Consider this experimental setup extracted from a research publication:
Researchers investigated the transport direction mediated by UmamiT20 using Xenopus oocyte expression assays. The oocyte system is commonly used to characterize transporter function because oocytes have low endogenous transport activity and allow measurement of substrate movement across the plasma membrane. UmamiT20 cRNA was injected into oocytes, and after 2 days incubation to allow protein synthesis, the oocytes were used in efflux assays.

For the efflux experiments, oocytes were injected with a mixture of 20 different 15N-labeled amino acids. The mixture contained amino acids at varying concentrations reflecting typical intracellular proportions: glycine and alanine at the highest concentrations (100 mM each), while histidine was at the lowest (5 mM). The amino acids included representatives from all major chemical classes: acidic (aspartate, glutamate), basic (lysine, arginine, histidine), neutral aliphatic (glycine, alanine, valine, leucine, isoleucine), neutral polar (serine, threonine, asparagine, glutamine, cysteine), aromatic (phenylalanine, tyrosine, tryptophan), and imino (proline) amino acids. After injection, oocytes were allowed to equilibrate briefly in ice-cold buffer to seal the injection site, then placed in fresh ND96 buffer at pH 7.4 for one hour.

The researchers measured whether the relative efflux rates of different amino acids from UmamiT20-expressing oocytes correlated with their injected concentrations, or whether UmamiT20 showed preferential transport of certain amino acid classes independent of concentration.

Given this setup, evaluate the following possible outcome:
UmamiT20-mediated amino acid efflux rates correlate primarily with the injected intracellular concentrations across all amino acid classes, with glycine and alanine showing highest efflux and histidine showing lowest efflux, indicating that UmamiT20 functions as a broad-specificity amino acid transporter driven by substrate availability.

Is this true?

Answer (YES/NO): NO